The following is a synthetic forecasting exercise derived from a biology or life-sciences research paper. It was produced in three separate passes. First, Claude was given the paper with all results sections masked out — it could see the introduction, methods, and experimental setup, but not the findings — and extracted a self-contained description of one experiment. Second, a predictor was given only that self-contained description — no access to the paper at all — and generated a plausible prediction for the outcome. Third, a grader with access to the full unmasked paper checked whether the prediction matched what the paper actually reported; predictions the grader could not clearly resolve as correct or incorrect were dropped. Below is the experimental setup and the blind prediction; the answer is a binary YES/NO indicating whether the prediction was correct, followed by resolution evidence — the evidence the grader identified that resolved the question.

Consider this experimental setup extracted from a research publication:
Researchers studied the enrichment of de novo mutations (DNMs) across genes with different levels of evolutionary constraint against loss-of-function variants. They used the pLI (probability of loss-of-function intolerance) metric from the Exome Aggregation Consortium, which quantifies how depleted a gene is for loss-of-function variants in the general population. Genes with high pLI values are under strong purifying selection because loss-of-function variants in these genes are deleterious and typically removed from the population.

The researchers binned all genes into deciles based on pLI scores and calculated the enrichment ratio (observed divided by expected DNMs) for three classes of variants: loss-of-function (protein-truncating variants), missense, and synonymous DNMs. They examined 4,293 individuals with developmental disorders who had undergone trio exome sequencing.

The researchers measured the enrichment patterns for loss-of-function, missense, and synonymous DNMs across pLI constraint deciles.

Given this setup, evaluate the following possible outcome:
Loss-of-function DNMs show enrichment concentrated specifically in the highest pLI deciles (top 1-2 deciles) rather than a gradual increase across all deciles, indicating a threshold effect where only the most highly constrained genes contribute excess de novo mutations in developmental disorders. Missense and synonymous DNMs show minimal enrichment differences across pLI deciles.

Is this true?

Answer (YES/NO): NO